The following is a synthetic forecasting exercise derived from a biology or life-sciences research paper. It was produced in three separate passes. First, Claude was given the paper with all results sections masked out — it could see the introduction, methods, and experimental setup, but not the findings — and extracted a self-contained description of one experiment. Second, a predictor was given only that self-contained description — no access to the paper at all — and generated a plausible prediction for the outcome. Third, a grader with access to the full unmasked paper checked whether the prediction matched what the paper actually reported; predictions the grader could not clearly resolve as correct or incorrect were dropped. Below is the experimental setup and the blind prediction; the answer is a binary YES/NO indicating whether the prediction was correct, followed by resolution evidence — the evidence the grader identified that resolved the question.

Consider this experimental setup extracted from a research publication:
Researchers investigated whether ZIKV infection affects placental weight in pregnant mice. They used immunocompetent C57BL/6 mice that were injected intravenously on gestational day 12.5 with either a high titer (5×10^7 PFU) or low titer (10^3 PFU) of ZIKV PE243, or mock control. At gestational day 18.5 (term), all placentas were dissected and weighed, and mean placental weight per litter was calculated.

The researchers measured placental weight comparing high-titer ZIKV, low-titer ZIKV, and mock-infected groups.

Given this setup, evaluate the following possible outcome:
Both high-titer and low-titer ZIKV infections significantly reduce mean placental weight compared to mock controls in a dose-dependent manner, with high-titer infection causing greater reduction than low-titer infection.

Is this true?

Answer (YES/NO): NO